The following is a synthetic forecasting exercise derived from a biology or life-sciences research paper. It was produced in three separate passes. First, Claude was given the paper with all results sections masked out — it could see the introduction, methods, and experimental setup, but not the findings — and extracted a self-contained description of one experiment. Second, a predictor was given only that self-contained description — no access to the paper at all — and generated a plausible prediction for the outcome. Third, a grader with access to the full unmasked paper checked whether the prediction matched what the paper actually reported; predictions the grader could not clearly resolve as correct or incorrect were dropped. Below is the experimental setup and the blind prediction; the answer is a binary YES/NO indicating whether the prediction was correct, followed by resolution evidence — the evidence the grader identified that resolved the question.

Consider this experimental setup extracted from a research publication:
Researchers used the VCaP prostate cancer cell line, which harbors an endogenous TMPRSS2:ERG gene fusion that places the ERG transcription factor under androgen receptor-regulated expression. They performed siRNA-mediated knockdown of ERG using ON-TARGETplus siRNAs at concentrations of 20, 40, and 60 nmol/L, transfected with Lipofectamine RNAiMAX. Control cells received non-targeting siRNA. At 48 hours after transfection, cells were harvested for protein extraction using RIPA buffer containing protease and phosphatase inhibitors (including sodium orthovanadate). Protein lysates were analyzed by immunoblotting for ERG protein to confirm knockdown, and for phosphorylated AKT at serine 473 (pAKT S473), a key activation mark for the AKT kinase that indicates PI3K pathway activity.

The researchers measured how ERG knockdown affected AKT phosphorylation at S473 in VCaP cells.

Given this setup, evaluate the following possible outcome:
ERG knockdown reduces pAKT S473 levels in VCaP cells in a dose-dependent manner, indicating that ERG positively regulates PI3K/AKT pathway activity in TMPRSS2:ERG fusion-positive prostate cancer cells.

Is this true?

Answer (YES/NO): NO